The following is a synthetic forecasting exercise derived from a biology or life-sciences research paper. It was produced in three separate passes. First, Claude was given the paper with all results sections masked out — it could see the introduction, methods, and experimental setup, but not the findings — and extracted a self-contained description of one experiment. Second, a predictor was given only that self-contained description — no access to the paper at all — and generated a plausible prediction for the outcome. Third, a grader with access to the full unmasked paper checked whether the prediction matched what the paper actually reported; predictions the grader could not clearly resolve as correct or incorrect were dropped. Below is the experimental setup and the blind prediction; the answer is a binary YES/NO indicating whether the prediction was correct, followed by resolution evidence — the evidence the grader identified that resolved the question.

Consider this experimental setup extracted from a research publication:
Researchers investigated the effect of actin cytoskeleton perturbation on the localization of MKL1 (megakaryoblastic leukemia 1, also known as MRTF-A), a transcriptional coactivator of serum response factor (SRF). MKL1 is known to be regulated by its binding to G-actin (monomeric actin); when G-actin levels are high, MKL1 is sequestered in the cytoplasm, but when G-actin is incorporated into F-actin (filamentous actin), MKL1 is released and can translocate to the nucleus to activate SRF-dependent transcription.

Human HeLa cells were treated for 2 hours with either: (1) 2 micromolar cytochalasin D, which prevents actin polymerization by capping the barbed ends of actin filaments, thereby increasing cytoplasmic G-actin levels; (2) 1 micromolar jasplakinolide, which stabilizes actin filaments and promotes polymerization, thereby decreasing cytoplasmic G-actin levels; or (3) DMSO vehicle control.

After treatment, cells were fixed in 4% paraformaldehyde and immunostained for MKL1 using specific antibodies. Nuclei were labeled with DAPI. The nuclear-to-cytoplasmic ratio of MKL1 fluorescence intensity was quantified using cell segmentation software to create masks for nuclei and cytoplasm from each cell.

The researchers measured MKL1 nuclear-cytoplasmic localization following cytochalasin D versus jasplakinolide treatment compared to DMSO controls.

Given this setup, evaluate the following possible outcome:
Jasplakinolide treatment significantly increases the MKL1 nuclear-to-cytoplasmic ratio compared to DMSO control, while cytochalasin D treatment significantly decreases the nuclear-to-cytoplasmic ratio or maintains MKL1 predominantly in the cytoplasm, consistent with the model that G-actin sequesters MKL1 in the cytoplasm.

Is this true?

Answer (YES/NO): NO